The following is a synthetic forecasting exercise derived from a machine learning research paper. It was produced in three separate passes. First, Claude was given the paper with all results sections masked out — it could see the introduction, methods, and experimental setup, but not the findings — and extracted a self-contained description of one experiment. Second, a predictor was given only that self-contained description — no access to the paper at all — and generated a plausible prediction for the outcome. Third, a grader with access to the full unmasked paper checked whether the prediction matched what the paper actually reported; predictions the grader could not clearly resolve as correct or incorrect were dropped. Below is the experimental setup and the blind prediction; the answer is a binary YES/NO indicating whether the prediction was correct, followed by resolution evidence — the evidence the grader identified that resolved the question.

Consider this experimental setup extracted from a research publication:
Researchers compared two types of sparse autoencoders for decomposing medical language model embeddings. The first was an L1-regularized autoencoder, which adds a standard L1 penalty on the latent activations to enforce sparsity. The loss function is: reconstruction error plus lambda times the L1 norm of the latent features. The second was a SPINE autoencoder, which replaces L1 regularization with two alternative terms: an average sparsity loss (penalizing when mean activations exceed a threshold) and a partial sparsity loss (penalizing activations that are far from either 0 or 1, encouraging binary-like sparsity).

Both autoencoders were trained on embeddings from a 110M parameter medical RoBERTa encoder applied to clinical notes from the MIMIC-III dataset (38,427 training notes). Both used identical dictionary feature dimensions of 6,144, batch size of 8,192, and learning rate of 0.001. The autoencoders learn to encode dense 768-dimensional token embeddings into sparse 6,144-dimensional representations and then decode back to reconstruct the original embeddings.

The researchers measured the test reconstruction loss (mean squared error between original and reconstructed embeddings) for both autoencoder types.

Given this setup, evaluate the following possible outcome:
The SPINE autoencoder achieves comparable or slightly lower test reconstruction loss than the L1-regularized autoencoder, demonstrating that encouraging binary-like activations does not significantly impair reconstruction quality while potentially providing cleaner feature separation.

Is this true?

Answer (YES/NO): NO